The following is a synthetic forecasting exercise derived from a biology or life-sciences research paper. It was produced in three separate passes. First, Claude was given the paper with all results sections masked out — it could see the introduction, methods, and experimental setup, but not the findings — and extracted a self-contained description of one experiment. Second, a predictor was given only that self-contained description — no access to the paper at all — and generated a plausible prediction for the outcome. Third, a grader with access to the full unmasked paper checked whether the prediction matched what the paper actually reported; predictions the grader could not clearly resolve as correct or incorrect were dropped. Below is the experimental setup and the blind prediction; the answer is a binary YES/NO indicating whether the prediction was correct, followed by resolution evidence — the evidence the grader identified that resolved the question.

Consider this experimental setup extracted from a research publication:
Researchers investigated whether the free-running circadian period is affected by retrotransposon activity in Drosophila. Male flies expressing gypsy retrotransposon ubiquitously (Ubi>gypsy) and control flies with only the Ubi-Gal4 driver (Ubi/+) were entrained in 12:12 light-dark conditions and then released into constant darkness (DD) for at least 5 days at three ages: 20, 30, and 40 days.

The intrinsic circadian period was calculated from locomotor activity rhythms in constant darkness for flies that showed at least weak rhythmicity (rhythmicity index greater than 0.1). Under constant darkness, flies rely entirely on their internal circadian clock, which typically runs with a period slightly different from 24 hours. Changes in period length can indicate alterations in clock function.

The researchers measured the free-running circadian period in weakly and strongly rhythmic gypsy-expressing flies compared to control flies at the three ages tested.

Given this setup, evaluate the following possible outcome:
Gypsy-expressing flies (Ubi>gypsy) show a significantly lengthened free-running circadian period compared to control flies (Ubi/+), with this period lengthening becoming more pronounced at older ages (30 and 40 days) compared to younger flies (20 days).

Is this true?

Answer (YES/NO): NO